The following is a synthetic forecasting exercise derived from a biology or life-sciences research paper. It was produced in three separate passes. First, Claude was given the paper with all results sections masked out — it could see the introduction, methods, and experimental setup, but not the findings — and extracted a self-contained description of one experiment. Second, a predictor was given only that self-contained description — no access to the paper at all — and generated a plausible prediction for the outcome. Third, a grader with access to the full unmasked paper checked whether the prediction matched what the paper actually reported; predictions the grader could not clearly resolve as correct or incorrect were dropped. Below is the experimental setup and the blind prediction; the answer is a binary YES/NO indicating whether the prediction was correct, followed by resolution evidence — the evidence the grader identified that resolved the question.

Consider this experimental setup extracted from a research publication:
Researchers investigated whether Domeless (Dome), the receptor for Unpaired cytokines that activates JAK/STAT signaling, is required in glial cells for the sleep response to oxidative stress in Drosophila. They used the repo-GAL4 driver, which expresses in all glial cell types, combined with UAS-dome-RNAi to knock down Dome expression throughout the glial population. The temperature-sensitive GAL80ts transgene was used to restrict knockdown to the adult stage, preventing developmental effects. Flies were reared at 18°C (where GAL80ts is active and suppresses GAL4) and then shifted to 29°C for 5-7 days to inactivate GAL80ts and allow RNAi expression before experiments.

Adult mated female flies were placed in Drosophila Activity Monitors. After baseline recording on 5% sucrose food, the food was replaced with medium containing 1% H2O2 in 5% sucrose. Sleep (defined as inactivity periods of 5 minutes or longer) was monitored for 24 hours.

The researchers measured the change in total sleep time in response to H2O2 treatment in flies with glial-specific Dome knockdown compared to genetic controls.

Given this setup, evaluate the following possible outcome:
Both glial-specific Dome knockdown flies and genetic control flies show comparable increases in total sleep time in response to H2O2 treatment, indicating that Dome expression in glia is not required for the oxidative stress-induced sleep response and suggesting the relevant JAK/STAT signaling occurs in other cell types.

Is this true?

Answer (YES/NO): NO